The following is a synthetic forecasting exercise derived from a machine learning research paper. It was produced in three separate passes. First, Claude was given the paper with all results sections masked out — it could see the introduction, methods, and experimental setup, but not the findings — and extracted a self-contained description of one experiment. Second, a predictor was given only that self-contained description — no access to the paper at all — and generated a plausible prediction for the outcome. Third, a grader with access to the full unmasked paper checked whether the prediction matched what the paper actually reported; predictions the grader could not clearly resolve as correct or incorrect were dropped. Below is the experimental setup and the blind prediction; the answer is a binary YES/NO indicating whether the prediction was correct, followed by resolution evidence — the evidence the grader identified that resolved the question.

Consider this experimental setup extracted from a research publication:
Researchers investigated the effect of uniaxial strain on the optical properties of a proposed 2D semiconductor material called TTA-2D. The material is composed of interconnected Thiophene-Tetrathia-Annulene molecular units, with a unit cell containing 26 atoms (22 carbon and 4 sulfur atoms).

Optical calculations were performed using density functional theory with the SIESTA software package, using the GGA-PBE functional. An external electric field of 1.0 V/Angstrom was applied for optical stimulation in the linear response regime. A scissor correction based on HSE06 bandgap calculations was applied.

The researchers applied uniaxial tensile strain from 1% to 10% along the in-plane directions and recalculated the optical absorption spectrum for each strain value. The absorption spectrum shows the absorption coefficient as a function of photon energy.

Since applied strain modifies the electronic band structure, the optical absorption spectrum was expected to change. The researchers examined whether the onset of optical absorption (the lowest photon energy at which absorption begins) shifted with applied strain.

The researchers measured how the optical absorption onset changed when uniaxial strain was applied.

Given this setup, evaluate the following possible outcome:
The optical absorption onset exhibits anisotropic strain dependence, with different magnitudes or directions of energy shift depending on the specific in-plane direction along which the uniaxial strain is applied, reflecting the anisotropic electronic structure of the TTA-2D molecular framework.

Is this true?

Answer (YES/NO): YES